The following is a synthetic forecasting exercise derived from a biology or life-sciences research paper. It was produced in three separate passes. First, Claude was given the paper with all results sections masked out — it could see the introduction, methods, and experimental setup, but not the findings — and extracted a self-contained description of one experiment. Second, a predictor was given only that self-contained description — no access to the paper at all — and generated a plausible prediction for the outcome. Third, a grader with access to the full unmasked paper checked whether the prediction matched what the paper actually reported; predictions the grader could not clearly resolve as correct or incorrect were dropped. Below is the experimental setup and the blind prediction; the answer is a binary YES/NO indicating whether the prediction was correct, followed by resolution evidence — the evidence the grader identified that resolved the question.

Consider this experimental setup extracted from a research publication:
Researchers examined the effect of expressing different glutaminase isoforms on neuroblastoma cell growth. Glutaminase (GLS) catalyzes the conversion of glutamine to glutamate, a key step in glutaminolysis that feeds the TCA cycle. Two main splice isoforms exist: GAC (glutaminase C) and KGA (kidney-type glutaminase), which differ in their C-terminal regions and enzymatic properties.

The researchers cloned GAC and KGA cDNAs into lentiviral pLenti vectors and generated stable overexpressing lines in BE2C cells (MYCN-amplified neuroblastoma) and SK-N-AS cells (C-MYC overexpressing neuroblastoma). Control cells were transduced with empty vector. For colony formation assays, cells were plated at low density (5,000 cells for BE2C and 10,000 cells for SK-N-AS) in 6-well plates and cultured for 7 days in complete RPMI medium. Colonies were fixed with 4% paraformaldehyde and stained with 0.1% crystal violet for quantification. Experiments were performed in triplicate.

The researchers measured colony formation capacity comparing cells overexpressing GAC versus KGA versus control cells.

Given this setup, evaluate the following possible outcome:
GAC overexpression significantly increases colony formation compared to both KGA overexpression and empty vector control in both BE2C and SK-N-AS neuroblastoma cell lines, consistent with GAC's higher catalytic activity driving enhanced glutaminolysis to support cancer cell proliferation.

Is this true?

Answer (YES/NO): NO